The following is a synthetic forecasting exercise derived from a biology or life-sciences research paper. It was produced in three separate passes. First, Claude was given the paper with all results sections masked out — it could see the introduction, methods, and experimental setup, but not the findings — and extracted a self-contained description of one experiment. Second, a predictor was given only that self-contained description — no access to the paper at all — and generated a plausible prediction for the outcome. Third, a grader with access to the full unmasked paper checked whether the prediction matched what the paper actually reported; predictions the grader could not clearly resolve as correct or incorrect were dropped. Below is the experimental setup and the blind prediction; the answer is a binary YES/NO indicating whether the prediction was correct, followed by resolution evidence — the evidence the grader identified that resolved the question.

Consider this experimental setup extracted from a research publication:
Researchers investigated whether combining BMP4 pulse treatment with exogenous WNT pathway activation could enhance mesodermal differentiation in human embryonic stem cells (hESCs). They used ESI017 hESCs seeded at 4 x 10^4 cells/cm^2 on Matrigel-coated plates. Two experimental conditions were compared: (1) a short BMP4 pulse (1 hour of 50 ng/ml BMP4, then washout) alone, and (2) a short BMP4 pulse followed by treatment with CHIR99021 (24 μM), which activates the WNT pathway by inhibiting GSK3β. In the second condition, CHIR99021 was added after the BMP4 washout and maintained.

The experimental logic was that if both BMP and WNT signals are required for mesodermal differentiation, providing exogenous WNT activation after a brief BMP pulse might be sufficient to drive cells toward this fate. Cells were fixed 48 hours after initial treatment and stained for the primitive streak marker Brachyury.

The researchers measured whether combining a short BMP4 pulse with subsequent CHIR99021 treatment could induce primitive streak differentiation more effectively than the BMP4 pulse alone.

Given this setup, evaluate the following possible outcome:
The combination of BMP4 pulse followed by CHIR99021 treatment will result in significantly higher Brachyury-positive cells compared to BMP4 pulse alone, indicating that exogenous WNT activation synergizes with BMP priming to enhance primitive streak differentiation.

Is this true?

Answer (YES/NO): YES